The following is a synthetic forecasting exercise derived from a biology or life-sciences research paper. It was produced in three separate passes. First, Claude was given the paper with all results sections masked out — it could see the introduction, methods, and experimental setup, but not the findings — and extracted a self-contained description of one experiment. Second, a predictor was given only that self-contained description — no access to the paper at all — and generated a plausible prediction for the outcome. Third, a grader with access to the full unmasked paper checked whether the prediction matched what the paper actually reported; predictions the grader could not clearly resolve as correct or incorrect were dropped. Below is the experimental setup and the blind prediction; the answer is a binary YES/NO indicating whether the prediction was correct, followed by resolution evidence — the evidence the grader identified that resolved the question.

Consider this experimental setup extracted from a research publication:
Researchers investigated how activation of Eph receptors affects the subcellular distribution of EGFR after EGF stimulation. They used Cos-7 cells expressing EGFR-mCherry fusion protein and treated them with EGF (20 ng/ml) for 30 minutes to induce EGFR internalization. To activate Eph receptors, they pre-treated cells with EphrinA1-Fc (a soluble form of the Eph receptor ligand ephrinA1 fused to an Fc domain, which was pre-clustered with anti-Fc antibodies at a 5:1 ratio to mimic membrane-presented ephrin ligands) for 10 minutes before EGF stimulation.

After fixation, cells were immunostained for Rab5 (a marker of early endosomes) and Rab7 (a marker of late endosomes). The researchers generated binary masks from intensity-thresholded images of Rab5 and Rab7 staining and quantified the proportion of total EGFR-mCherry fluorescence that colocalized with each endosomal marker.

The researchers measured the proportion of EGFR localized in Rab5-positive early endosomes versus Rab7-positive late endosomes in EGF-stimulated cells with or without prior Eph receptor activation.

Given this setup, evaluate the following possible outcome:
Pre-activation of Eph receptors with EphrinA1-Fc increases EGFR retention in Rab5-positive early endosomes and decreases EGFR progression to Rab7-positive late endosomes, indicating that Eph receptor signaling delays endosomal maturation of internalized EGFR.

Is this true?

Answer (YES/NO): YES